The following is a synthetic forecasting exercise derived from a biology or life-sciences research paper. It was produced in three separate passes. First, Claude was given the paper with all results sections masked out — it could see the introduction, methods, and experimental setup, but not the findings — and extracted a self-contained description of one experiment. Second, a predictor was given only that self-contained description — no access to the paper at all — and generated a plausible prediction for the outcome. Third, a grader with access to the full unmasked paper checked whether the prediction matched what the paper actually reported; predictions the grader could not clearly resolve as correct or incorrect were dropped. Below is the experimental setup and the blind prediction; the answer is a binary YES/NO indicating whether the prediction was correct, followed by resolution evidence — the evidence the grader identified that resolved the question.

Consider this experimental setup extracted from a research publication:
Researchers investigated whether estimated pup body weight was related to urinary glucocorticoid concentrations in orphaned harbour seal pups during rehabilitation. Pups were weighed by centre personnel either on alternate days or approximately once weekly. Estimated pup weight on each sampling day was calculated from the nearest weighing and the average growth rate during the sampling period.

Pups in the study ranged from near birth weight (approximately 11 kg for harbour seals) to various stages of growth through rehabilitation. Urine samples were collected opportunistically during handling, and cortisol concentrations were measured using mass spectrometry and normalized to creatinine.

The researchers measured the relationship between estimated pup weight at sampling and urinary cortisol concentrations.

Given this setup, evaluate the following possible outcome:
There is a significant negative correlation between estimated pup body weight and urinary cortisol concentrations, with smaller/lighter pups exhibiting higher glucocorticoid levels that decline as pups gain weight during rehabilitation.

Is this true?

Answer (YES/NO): YES